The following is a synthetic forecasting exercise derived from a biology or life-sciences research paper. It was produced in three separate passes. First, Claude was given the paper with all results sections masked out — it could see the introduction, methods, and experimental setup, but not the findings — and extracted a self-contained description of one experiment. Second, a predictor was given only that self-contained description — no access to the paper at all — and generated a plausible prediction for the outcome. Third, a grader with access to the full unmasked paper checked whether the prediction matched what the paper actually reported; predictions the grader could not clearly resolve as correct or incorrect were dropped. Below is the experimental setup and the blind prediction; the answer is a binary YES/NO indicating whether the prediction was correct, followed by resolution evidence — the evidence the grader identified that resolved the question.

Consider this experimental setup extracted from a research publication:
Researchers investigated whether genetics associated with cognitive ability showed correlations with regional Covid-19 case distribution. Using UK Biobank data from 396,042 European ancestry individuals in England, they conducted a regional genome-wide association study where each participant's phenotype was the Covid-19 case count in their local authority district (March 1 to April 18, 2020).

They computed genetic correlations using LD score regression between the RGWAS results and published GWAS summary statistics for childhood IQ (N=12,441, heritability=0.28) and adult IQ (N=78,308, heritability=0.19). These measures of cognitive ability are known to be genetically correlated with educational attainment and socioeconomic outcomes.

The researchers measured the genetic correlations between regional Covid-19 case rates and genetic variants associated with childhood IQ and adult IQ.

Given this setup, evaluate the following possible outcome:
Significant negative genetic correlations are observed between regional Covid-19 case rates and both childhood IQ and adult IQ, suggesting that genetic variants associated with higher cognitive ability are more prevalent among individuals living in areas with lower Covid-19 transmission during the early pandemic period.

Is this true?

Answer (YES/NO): NO